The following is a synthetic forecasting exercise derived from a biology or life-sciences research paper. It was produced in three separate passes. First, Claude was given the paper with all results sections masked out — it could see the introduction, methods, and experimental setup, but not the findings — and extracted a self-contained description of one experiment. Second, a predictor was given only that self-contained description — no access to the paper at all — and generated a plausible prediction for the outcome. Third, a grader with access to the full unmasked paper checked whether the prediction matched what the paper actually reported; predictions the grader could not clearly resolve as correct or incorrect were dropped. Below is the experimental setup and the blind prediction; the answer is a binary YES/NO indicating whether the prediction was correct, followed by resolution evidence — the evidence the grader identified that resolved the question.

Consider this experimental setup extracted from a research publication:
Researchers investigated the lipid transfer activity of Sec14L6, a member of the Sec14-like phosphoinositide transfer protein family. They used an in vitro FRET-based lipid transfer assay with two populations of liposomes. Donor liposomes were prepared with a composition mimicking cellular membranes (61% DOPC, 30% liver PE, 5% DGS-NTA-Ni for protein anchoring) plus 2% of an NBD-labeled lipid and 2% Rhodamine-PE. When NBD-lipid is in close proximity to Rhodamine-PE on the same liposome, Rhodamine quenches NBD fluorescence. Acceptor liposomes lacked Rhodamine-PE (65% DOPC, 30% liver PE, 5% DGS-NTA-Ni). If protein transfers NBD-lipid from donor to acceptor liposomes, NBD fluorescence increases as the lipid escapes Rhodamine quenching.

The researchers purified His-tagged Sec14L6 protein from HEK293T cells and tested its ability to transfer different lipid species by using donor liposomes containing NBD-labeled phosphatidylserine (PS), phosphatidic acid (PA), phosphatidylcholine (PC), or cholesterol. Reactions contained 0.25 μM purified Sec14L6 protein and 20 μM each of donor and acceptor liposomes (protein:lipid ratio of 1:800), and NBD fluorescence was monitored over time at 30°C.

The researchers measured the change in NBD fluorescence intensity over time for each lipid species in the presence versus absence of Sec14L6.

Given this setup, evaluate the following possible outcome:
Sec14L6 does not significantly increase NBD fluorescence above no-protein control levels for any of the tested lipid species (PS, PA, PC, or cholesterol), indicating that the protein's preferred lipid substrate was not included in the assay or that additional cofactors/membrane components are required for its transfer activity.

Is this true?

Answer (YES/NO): NO